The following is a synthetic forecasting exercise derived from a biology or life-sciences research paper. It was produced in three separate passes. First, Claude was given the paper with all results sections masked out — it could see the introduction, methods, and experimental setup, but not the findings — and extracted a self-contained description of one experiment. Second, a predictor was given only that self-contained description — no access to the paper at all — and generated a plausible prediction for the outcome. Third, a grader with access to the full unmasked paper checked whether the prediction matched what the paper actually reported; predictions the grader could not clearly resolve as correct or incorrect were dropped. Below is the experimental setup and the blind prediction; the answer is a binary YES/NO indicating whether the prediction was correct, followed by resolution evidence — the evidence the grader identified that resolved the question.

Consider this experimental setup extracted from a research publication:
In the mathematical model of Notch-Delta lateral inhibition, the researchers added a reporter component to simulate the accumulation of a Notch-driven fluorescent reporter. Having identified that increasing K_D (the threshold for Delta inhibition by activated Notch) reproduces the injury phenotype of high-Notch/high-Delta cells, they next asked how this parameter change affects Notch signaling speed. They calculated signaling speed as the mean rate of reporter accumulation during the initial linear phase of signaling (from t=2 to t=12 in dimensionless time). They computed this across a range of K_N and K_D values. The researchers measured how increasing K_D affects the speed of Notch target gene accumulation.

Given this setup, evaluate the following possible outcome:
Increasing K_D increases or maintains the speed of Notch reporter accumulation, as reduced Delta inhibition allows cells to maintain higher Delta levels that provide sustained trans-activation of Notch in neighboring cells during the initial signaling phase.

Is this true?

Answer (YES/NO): YES